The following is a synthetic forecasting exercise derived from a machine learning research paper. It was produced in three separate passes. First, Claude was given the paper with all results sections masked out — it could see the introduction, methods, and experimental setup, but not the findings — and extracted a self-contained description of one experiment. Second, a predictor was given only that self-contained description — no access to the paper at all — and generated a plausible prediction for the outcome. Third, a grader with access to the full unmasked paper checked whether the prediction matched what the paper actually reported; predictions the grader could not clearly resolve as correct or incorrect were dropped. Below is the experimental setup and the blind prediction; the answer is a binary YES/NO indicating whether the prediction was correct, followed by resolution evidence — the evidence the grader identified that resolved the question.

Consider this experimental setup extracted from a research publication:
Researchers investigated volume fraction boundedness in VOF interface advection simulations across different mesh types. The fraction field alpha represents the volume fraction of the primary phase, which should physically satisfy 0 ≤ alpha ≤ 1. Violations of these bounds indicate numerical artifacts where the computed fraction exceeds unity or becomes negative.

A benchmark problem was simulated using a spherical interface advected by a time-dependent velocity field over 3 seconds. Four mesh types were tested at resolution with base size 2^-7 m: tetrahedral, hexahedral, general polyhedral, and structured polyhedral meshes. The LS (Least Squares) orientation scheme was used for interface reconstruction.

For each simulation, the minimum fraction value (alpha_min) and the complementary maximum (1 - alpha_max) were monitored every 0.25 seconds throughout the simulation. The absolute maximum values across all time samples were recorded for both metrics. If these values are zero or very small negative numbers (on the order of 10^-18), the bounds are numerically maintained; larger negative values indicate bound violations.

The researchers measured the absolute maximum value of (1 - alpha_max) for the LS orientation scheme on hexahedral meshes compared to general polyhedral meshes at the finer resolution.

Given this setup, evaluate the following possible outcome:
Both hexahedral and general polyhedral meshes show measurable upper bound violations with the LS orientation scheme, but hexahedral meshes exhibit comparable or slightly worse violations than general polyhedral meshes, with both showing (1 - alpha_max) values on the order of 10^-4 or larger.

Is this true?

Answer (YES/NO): NO